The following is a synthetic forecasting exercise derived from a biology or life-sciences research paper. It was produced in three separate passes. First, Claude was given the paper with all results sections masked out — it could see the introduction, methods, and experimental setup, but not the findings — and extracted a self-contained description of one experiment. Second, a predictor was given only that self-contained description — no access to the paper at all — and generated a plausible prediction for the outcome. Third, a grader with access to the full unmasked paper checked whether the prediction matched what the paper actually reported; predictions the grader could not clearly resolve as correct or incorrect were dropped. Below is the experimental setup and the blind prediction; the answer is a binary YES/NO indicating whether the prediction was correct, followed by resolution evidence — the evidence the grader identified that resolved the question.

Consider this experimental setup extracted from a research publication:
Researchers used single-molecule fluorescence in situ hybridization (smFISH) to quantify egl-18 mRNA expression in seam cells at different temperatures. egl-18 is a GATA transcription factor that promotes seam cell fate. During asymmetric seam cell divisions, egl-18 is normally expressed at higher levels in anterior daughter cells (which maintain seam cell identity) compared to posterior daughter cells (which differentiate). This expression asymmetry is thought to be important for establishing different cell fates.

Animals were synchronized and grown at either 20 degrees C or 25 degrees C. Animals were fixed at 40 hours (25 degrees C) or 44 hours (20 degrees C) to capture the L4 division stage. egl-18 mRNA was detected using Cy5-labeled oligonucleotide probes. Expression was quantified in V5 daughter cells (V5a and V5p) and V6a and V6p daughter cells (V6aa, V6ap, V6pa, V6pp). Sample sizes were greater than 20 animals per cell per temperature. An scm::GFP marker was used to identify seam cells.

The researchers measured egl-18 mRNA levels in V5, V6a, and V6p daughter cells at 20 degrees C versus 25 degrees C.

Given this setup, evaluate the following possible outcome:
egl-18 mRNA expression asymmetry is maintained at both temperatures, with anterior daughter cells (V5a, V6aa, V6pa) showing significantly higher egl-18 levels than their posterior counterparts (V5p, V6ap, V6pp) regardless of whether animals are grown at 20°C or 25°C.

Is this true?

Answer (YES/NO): NO